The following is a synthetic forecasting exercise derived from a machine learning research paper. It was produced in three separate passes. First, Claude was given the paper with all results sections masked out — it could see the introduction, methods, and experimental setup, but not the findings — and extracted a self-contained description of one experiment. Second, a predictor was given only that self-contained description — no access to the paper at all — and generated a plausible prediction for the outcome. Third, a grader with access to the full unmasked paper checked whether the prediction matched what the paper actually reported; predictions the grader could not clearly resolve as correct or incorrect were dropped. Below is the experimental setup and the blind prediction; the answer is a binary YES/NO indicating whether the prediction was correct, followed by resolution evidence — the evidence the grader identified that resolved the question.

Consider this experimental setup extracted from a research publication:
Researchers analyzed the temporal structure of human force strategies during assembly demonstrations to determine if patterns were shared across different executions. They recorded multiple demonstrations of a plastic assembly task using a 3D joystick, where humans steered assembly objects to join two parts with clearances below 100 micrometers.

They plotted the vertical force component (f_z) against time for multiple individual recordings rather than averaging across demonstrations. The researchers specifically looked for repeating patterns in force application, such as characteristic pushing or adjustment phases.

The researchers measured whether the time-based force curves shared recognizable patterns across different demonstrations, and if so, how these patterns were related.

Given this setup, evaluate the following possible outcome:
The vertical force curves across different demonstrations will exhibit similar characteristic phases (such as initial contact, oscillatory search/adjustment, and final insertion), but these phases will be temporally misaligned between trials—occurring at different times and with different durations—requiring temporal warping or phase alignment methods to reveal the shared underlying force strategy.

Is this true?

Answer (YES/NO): NO